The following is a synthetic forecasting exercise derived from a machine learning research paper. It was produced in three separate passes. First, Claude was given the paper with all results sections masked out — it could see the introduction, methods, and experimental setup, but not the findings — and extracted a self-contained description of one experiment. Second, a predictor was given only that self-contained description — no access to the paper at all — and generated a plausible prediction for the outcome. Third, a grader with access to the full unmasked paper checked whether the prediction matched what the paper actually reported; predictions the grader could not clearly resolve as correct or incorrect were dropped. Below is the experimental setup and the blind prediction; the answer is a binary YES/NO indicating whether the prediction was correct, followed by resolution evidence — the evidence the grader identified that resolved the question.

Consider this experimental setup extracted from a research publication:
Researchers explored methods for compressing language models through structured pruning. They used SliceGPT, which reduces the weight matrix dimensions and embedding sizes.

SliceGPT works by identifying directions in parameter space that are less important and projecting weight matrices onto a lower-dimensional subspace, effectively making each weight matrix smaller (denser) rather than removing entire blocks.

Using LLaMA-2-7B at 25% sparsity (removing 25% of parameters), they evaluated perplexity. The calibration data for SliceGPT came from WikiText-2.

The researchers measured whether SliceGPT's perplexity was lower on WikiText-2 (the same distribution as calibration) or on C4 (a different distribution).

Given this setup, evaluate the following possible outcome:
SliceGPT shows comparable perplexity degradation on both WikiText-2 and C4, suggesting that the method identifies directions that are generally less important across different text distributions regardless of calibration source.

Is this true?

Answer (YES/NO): NO